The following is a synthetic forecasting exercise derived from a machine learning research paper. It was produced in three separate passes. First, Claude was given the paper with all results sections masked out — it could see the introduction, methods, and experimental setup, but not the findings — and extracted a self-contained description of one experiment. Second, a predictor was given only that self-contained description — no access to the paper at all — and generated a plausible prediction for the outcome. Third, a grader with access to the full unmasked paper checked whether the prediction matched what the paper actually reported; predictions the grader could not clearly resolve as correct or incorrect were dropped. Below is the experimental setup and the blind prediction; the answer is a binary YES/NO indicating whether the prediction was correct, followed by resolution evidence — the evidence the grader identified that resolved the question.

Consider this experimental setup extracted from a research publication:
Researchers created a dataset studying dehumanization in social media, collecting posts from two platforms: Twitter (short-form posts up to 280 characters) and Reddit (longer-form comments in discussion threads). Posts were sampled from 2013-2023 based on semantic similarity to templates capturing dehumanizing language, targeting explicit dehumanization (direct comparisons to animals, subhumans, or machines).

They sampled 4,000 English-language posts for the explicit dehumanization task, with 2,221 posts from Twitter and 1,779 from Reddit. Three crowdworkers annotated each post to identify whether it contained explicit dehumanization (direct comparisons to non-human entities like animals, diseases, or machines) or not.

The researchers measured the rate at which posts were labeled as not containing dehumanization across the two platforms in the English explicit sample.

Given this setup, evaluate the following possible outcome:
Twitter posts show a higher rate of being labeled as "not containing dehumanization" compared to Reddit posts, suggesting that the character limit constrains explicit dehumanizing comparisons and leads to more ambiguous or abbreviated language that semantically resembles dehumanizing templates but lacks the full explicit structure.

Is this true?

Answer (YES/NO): NO